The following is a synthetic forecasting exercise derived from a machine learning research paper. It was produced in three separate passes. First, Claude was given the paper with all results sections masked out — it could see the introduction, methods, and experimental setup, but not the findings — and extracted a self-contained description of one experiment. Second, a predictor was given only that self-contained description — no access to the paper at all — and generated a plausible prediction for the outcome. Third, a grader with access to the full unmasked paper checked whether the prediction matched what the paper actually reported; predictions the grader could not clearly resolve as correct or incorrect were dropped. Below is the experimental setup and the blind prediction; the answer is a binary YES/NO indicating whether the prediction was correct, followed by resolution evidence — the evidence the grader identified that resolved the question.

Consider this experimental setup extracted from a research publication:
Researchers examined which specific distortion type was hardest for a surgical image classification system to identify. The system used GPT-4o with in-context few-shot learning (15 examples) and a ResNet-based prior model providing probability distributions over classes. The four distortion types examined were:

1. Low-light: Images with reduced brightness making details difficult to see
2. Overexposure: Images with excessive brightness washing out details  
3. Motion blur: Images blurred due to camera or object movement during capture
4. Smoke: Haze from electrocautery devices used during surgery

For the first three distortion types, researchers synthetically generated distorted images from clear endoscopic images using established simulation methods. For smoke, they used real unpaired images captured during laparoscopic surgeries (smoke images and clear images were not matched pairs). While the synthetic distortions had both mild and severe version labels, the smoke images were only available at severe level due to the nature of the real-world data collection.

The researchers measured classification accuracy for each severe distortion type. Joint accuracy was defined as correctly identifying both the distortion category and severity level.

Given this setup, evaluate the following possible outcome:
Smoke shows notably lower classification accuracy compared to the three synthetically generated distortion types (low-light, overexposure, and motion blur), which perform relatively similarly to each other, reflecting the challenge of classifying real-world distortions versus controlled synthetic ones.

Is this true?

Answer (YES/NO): YES